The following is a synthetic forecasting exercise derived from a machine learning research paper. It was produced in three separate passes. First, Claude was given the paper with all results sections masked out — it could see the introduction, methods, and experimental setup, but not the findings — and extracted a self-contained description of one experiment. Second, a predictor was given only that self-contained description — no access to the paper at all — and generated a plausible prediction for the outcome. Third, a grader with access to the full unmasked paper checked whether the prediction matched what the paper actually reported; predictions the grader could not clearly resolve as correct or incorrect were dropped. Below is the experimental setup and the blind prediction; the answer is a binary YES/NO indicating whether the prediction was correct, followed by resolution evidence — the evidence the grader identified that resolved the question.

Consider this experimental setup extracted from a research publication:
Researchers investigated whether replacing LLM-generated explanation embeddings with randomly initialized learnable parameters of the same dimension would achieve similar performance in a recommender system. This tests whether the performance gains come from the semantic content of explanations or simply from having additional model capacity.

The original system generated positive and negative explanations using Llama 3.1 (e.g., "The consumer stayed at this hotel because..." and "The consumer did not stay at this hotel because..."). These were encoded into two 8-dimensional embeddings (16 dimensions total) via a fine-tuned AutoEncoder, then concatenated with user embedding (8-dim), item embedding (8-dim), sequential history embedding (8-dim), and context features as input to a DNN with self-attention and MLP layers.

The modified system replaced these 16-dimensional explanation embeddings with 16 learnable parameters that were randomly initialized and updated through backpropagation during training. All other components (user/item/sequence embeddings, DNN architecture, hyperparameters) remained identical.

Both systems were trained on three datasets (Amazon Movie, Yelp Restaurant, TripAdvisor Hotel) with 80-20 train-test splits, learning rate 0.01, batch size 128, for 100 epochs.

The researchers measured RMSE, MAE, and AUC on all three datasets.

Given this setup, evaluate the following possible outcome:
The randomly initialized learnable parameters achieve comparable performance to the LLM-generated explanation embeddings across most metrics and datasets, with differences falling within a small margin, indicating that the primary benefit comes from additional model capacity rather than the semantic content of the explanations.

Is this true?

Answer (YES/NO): NO